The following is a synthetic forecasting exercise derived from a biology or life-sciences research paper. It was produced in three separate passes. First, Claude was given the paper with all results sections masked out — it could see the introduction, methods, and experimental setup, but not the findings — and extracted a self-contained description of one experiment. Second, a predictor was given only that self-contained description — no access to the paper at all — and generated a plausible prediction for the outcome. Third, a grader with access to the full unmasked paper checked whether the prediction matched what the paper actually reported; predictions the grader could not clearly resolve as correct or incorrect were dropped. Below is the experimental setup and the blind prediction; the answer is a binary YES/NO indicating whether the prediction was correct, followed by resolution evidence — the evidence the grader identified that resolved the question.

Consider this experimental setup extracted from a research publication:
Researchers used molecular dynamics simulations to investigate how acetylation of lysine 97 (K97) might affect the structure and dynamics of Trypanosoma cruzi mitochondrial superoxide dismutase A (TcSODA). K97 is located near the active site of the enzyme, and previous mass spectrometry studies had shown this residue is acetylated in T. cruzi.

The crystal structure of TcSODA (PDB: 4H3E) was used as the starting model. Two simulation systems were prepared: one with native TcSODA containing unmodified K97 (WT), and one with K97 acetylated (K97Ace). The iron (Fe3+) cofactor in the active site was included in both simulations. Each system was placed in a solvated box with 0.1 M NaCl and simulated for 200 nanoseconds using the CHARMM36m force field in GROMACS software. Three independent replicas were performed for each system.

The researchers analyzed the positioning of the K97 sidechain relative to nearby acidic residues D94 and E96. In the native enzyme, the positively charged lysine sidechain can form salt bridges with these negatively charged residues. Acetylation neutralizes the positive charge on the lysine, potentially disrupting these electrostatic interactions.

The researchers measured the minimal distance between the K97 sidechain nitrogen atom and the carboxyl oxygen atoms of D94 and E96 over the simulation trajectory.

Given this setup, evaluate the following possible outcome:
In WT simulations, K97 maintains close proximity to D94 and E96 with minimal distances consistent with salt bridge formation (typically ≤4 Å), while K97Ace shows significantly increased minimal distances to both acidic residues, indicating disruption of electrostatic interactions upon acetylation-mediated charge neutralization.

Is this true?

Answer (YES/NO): YES